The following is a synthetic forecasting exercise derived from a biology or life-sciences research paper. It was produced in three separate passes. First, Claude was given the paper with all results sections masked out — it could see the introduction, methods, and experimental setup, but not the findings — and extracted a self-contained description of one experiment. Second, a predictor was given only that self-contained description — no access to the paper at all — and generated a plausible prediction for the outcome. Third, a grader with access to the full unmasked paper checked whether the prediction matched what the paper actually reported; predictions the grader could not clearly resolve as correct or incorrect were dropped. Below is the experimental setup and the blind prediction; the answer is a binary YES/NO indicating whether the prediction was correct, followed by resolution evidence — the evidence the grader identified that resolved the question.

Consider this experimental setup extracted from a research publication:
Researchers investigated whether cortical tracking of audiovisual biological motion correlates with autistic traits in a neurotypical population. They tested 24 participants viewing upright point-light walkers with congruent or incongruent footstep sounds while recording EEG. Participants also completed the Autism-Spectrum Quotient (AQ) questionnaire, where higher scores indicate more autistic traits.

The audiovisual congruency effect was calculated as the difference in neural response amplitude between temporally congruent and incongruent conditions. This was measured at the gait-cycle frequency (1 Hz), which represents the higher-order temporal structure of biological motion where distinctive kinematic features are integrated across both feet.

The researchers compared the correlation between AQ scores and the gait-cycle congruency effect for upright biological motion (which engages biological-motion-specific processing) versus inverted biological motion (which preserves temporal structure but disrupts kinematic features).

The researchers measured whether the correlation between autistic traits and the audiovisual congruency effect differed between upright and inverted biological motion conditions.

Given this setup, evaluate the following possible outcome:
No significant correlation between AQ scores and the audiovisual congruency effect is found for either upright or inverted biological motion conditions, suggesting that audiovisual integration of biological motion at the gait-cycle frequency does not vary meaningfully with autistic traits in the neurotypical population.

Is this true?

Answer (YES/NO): NO